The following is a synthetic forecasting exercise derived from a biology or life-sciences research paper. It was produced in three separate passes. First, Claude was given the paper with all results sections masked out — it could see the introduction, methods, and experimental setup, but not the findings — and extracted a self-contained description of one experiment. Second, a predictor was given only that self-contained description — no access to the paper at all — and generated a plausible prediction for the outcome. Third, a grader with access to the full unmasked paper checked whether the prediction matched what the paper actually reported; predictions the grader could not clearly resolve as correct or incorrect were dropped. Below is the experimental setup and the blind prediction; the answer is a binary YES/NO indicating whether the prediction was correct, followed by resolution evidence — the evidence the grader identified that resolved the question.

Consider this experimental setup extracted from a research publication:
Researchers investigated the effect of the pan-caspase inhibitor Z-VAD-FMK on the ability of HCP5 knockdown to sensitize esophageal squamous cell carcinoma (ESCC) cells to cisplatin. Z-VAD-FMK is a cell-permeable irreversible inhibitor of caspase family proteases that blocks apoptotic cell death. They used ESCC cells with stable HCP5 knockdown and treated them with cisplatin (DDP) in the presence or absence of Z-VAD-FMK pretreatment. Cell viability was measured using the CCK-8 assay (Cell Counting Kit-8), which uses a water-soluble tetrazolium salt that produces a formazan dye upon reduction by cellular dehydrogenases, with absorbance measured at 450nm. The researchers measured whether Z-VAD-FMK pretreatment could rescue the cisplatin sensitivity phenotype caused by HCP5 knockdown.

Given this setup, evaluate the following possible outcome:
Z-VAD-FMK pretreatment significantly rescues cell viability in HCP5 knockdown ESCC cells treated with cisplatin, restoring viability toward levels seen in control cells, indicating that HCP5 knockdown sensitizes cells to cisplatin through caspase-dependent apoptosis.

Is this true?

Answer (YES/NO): YES